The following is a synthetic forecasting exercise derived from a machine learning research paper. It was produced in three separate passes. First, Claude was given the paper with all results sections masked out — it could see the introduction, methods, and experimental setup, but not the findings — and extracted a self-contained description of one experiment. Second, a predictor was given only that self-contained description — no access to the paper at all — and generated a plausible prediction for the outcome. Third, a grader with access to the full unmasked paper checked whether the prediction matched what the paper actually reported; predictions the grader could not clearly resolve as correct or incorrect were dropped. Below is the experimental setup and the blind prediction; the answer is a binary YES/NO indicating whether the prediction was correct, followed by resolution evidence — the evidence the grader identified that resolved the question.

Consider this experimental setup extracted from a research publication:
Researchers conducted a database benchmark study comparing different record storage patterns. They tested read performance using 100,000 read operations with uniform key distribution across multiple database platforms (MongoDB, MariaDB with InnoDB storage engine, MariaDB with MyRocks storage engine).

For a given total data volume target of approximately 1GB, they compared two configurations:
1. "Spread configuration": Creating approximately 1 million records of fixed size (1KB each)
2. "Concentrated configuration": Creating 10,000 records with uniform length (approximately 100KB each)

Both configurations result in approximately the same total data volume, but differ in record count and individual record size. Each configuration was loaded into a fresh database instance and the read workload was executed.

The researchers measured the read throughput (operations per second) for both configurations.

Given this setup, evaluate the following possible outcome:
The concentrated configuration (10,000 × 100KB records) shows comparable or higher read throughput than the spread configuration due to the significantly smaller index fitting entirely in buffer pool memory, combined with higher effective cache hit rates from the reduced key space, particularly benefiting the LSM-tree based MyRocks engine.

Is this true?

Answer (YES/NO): NO